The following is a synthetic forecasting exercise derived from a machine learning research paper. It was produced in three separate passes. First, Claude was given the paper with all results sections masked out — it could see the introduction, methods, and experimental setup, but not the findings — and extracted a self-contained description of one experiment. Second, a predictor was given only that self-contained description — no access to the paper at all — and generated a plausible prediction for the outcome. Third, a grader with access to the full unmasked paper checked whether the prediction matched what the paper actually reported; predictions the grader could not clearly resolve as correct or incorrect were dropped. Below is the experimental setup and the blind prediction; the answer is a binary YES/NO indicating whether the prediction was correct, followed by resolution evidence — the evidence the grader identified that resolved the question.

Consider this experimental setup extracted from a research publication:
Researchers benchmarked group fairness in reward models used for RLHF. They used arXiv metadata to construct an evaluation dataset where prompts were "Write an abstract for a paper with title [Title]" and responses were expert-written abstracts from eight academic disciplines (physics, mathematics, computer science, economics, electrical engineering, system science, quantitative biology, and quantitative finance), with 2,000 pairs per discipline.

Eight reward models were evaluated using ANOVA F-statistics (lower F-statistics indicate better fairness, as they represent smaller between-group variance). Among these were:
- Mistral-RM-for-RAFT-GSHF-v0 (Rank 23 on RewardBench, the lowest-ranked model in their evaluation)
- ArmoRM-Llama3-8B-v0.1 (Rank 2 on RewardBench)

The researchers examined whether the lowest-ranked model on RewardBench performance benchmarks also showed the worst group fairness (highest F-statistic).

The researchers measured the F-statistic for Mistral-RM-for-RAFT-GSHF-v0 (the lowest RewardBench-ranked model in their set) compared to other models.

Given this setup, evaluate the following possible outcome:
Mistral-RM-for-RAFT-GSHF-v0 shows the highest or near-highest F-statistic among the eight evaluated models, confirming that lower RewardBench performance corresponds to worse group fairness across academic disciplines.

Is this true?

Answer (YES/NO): YES